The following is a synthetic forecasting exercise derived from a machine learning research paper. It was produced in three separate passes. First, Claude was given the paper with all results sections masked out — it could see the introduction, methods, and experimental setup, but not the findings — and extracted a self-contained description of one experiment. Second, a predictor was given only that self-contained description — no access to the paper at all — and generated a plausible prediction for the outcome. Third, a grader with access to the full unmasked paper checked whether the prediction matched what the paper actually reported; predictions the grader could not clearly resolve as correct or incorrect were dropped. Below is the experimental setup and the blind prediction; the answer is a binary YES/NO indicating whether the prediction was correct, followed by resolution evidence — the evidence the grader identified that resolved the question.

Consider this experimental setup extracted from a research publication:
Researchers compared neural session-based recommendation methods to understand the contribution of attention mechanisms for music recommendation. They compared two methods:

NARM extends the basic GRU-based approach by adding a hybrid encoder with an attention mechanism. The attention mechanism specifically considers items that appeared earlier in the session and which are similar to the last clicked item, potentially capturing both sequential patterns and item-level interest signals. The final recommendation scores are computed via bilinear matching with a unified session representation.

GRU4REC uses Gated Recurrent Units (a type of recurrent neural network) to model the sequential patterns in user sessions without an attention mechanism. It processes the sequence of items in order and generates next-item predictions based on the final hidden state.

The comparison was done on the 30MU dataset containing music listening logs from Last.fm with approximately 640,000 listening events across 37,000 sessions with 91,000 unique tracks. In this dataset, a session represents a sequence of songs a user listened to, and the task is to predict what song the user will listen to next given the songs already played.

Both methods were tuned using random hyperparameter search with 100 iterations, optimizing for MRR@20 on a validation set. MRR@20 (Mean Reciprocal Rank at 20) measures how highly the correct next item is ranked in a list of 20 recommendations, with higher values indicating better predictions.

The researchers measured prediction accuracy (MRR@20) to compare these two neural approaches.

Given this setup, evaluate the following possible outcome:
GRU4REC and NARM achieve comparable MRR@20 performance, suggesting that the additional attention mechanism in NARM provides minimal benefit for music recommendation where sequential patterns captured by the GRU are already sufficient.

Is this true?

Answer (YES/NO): NO